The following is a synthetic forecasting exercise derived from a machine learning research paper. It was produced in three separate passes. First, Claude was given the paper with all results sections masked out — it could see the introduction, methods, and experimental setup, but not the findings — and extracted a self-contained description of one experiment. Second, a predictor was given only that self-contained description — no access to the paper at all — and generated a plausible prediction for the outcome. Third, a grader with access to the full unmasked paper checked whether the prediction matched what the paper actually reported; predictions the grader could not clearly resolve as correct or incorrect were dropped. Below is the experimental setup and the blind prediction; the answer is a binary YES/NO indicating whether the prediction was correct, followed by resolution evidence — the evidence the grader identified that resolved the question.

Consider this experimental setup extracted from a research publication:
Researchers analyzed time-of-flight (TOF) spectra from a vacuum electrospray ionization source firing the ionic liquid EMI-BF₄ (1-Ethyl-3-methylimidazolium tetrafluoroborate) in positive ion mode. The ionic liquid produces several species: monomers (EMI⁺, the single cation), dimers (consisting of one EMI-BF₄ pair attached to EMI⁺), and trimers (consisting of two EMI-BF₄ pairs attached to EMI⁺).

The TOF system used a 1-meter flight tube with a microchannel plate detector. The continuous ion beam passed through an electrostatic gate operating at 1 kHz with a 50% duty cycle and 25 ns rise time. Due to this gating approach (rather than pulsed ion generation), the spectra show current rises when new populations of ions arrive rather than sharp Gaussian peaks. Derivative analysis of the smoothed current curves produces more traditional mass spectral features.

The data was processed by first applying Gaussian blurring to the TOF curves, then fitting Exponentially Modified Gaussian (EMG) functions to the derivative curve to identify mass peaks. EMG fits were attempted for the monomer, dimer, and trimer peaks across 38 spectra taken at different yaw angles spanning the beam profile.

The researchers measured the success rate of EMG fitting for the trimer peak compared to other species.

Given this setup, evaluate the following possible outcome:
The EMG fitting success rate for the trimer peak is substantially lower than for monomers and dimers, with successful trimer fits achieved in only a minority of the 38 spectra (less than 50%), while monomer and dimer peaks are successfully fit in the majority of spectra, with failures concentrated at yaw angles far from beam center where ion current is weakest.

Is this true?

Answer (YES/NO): YES